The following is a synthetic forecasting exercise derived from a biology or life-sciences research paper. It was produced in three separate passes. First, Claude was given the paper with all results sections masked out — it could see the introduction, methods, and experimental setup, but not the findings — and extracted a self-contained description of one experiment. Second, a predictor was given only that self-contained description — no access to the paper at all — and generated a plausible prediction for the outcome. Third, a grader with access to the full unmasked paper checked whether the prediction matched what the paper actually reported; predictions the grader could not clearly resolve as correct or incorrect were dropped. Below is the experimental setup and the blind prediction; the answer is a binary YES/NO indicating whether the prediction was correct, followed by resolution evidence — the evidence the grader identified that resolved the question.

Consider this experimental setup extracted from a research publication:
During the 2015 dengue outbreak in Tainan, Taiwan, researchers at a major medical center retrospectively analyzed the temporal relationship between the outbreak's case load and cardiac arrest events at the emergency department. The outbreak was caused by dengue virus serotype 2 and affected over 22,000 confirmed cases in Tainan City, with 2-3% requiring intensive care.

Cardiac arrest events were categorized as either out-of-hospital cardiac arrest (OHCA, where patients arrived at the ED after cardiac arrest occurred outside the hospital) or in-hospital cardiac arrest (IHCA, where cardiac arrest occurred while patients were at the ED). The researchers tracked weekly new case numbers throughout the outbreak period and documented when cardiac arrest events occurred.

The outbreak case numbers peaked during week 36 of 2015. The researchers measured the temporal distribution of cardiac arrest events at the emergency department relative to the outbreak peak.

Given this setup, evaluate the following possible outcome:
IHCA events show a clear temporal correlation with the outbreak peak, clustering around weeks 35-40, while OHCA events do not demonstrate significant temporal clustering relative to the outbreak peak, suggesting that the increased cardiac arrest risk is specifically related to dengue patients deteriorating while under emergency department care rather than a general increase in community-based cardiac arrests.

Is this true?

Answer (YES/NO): NO